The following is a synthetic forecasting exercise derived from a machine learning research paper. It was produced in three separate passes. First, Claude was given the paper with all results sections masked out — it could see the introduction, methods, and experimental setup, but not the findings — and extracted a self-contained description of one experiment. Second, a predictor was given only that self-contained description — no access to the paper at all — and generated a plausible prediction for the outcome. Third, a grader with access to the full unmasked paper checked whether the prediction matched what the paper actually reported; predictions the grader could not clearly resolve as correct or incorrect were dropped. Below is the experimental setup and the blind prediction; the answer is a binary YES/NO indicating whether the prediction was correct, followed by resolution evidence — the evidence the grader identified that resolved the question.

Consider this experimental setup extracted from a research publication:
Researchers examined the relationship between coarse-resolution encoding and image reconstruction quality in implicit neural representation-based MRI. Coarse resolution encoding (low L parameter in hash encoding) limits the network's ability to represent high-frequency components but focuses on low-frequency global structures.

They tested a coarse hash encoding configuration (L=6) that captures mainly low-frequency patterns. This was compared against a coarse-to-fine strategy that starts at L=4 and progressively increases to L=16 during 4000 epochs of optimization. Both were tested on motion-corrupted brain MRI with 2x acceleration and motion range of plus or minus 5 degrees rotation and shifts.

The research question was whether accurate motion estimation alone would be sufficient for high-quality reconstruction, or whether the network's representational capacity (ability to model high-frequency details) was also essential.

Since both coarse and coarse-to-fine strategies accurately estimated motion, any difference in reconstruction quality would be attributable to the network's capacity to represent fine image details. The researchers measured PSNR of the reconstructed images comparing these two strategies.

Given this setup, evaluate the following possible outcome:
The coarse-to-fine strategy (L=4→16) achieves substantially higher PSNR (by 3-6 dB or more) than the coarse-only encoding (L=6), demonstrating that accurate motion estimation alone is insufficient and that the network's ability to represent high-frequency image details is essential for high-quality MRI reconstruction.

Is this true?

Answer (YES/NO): NO